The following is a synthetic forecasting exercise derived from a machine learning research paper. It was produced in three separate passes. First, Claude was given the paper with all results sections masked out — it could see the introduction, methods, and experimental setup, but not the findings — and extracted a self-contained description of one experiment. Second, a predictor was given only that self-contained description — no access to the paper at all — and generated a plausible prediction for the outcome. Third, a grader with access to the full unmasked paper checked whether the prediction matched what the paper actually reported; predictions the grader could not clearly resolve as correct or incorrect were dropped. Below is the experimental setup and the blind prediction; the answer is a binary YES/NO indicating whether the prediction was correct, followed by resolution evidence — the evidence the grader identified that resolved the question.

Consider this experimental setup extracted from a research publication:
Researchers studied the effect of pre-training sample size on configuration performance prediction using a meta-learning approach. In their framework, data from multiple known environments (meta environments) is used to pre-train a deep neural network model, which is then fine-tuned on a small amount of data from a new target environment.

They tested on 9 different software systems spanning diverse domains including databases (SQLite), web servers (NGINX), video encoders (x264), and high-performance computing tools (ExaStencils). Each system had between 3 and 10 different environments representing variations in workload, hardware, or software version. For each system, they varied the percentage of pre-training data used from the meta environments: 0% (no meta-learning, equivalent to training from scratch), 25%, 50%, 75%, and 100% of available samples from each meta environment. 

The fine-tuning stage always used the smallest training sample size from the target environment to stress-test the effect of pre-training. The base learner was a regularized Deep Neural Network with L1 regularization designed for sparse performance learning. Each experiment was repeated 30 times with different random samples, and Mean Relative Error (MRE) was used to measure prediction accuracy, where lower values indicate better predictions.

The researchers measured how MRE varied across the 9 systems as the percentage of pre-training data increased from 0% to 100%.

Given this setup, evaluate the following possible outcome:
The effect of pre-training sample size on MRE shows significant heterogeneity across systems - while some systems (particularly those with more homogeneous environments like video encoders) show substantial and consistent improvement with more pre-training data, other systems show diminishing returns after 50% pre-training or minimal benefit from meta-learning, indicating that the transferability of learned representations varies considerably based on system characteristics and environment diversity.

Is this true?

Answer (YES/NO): NO